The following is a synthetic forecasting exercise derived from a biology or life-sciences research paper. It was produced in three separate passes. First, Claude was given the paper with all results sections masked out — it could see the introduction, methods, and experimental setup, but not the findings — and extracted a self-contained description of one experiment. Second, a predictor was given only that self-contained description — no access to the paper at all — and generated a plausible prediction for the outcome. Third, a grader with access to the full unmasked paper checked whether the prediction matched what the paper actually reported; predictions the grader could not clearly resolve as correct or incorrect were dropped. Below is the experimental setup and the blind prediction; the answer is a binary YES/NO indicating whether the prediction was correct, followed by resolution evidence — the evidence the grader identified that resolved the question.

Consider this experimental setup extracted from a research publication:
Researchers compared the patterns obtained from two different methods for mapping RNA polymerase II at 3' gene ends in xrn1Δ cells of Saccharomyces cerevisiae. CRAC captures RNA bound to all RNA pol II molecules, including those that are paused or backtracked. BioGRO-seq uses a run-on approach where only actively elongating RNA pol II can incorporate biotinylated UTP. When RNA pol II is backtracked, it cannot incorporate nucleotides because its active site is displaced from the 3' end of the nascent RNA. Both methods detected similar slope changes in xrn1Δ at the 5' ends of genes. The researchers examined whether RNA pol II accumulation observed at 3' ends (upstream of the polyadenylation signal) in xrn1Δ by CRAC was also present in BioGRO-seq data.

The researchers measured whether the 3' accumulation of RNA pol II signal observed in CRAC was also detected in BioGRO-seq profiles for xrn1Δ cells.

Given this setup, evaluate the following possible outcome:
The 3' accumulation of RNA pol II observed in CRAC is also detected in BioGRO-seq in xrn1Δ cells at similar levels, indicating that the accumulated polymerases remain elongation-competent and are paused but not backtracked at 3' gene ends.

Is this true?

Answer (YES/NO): NO